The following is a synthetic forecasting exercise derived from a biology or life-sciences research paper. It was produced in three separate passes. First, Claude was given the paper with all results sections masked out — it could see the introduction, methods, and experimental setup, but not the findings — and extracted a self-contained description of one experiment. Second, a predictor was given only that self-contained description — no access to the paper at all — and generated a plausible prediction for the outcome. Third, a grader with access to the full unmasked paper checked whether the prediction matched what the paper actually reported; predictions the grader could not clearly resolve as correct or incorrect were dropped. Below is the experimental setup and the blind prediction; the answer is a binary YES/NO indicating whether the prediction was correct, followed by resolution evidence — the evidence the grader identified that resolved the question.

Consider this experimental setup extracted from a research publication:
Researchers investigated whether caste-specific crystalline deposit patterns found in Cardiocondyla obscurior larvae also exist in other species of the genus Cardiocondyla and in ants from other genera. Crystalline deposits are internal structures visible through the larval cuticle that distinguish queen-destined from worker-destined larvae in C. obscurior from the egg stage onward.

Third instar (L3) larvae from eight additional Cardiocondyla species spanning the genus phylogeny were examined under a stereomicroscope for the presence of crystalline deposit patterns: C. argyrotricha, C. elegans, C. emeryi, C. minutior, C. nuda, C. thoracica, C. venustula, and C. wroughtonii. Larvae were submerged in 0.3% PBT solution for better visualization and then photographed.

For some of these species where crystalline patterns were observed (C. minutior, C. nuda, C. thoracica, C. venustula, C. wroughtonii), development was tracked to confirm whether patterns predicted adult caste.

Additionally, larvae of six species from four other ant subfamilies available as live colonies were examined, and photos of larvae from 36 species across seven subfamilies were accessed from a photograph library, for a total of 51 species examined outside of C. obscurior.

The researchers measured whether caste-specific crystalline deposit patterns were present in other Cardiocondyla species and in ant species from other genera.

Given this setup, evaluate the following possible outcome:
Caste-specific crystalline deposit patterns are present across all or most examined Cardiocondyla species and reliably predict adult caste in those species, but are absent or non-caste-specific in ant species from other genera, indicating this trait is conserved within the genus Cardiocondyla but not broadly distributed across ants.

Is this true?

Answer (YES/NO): NO